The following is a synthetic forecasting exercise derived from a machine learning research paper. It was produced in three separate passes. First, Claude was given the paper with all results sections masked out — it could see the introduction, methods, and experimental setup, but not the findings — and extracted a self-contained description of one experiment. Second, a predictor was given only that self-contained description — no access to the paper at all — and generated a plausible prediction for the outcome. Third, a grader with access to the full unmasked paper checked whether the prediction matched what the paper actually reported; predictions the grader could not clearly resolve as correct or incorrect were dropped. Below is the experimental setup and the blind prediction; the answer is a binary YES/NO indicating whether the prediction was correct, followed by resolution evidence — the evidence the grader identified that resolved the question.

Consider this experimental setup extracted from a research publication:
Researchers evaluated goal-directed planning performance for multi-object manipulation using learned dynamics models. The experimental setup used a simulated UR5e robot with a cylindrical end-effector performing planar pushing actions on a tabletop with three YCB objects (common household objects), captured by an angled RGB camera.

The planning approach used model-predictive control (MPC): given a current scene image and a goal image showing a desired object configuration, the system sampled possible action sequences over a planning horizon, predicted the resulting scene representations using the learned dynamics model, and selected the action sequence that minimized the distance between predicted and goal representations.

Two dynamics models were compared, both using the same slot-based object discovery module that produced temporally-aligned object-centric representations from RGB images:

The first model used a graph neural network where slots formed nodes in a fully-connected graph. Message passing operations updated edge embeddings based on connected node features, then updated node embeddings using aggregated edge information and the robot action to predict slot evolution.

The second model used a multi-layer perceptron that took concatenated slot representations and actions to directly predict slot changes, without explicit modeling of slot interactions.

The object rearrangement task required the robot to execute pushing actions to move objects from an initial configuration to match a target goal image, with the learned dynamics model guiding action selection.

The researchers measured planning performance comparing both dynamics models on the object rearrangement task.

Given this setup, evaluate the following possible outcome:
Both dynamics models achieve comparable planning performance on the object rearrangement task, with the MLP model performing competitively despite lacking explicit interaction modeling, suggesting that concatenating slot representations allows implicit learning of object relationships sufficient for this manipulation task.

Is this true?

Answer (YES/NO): NO